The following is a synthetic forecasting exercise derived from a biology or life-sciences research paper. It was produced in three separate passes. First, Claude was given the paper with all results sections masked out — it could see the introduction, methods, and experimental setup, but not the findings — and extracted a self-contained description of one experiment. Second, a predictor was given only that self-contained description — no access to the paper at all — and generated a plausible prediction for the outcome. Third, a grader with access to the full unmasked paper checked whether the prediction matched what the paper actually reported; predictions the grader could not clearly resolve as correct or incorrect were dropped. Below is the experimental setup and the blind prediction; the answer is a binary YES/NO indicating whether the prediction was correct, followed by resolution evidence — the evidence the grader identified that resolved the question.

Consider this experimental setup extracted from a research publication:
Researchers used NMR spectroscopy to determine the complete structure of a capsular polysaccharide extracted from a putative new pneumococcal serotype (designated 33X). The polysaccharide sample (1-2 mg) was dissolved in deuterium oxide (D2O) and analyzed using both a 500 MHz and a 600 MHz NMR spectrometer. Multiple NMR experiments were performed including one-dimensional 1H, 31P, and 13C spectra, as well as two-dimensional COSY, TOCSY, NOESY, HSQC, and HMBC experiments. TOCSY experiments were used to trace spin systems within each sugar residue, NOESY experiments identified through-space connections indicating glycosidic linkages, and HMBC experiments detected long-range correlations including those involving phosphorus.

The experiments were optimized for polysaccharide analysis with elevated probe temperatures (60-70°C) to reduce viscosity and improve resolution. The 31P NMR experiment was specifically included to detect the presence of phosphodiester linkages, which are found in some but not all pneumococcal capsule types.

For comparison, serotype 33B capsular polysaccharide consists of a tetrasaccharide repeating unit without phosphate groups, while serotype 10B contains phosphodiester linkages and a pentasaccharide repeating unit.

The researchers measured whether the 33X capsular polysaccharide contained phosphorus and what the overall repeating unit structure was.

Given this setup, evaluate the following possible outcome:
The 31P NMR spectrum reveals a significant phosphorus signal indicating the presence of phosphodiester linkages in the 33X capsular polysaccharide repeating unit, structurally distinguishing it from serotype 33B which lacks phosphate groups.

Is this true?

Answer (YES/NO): NO